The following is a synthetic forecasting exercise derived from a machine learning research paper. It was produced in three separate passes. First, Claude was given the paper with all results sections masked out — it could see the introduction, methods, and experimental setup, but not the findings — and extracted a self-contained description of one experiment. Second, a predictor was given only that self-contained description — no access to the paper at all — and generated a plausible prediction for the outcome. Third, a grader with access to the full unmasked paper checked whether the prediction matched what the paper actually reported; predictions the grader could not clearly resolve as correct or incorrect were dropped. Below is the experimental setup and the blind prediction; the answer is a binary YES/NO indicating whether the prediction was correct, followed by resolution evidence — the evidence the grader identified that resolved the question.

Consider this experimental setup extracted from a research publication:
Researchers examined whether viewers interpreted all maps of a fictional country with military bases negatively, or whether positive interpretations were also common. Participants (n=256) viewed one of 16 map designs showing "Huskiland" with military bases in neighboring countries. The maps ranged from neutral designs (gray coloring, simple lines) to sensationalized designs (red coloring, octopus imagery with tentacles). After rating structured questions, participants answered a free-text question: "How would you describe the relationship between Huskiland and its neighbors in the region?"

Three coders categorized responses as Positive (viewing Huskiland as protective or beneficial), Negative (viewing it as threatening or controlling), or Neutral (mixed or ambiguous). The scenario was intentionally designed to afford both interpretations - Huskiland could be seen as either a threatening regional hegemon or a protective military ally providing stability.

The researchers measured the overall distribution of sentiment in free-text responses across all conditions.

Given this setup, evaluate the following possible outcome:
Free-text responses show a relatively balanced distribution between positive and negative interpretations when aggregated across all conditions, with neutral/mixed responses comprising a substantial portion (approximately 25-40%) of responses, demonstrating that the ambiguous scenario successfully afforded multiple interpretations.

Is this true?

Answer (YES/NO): NO